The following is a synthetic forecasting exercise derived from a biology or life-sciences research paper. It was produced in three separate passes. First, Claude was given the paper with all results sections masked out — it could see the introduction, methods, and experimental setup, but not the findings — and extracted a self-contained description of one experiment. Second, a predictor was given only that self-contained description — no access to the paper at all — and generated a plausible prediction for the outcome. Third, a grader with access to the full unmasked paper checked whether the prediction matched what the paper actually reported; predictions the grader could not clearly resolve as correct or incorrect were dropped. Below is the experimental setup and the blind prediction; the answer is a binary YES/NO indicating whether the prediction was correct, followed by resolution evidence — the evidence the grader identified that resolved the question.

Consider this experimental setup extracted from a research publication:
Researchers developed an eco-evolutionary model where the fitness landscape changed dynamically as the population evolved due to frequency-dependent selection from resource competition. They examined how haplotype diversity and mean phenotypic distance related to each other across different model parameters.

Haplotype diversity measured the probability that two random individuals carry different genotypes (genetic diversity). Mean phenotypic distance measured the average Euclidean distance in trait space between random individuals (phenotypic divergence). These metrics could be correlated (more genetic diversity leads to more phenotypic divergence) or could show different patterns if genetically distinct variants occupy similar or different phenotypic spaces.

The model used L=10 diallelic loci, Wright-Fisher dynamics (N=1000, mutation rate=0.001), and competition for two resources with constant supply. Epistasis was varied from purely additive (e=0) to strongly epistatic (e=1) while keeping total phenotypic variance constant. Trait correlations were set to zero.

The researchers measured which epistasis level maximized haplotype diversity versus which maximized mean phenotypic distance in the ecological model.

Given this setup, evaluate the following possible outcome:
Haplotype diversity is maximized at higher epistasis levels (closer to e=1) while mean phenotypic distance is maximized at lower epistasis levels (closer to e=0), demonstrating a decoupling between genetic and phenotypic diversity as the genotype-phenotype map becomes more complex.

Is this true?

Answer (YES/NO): NO